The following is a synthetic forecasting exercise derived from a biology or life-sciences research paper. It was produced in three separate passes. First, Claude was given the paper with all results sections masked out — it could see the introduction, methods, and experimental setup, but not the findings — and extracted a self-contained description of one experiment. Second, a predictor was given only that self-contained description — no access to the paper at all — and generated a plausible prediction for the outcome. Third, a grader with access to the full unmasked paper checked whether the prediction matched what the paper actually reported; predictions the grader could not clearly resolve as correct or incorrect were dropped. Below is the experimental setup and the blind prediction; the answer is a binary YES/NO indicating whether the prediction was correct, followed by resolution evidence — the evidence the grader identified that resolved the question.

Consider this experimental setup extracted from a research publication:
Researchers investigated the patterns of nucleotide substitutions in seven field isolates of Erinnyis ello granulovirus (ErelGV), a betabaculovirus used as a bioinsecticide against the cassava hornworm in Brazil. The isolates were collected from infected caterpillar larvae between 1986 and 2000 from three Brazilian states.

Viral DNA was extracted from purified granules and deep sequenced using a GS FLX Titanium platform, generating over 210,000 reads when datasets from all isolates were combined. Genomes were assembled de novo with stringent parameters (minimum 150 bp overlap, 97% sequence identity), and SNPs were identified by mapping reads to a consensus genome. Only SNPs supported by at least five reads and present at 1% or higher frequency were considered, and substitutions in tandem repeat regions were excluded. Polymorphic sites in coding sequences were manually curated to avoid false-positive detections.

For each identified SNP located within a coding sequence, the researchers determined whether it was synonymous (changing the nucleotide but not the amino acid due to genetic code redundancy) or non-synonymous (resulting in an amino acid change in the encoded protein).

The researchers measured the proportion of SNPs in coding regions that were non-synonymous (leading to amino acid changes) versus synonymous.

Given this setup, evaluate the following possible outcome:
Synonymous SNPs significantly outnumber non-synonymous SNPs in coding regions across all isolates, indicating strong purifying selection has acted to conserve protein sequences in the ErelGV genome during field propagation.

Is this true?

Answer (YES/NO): NO